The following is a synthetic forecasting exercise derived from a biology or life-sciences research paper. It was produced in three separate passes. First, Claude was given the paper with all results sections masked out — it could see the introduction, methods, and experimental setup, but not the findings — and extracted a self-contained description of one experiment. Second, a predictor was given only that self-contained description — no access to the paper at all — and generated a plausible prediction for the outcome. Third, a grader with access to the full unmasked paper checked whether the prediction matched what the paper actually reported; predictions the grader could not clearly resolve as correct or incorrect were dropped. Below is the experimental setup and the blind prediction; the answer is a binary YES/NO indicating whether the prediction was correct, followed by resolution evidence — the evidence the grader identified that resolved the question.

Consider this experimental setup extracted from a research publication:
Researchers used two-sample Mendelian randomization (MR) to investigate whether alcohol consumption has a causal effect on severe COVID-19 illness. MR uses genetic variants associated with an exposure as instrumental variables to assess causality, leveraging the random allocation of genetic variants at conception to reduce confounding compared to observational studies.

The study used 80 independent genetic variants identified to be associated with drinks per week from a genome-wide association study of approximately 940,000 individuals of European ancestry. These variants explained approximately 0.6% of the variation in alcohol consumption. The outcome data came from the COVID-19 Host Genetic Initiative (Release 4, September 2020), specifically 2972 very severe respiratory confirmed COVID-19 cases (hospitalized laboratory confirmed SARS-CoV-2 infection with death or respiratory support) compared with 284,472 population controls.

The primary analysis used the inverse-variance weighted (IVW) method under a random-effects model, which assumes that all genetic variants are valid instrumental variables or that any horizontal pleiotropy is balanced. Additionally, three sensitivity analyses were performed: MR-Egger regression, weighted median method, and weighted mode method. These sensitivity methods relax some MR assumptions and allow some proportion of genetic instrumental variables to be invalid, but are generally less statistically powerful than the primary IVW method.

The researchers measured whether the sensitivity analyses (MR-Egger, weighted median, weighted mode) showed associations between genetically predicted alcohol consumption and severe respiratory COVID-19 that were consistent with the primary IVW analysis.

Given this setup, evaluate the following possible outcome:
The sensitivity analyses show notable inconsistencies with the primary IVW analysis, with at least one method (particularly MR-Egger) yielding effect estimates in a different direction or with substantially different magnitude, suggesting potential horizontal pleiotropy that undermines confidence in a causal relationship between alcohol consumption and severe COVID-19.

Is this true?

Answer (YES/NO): NO